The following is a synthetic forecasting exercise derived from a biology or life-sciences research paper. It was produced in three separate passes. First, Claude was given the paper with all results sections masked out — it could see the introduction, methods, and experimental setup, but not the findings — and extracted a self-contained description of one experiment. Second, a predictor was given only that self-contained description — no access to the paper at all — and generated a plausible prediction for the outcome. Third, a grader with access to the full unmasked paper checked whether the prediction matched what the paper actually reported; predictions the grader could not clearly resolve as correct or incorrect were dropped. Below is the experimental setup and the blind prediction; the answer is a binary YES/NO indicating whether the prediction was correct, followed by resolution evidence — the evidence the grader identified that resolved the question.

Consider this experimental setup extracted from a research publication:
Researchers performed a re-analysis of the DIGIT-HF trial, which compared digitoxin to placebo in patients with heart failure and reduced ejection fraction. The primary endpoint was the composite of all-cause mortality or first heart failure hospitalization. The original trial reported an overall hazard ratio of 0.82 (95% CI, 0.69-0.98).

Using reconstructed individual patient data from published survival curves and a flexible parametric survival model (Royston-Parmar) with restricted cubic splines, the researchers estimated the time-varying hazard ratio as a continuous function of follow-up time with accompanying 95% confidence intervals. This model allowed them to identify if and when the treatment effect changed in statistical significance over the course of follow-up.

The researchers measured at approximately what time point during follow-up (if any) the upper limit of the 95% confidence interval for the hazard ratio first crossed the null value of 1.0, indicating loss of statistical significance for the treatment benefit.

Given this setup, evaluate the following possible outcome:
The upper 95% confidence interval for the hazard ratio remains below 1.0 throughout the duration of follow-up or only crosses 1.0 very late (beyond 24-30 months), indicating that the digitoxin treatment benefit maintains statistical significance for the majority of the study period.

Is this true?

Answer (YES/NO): NO